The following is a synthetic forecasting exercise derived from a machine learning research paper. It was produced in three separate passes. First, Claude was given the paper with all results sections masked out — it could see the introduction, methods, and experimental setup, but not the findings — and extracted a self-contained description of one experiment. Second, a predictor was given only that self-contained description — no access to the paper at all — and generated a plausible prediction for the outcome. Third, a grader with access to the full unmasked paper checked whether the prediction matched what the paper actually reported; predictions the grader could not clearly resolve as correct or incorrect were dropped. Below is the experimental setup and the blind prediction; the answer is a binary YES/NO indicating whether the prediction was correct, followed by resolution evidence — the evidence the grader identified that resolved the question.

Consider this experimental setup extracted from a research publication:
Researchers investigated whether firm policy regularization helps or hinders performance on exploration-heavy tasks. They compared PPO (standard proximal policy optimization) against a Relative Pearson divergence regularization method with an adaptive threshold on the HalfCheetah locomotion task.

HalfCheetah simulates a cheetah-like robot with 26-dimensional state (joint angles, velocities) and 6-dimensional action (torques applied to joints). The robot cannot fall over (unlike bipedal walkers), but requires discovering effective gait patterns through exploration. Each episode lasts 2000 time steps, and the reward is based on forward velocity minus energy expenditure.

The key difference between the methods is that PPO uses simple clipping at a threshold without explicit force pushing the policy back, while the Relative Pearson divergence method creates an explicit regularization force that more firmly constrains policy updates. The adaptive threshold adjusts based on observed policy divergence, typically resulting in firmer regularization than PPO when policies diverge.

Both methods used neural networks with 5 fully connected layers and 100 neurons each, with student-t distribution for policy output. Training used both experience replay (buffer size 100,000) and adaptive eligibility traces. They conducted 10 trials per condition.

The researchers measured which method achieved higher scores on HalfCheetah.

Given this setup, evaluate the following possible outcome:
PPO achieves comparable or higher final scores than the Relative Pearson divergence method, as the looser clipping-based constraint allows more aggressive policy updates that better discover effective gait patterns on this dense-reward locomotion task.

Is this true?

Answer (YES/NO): YES